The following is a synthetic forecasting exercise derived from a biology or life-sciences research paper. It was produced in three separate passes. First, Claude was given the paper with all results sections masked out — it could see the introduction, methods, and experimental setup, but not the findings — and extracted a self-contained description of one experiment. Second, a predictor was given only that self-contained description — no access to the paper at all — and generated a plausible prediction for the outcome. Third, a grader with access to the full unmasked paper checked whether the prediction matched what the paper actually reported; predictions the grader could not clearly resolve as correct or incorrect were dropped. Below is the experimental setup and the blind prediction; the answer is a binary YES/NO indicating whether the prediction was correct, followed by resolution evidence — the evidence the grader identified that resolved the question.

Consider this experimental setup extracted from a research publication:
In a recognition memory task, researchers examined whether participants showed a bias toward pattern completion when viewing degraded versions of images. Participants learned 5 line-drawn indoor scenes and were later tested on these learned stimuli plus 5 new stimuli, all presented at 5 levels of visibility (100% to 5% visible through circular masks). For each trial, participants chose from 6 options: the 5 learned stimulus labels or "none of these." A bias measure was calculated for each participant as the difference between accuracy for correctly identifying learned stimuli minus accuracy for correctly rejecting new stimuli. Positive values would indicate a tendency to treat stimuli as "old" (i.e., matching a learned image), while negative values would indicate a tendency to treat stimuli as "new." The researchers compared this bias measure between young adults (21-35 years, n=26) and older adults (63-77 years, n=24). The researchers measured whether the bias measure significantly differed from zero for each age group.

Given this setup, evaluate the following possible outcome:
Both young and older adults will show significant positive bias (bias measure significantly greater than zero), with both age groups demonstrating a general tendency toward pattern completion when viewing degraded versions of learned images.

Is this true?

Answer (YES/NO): NO